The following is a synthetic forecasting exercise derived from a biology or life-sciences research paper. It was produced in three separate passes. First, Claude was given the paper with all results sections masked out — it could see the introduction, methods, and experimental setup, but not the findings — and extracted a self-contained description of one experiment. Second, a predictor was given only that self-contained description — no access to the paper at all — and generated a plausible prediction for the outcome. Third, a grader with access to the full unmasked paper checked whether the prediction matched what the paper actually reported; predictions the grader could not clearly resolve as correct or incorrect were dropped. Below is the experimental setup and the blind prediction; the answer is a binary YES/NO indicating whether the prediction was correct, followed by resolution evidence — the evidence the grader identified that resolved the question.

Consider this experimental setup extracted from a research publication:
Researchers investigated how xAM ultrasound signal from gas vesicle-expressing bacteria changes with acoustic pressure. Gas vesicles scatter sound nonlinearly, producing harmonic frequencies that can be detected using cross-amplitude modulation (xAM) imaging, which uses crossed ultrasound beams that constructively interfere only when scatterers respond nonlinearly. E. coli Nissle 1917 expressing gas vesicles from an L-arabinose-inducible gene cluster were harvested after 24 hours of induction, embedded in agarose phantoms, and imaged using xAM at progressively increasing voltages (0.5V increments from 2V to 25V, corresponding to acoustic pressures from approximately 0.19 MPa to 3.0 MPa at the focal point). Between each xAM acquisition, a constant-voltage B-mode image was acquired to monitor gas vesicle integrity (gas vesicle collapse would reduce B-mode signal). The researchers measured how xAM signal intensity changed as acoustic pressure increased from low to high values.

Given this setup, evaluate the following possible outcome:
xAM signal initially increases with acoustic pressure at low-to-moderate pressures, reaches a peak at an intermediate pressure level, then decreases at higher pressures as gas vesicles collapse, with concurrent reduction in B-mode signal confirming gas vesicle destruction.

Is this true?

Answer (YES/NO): NO